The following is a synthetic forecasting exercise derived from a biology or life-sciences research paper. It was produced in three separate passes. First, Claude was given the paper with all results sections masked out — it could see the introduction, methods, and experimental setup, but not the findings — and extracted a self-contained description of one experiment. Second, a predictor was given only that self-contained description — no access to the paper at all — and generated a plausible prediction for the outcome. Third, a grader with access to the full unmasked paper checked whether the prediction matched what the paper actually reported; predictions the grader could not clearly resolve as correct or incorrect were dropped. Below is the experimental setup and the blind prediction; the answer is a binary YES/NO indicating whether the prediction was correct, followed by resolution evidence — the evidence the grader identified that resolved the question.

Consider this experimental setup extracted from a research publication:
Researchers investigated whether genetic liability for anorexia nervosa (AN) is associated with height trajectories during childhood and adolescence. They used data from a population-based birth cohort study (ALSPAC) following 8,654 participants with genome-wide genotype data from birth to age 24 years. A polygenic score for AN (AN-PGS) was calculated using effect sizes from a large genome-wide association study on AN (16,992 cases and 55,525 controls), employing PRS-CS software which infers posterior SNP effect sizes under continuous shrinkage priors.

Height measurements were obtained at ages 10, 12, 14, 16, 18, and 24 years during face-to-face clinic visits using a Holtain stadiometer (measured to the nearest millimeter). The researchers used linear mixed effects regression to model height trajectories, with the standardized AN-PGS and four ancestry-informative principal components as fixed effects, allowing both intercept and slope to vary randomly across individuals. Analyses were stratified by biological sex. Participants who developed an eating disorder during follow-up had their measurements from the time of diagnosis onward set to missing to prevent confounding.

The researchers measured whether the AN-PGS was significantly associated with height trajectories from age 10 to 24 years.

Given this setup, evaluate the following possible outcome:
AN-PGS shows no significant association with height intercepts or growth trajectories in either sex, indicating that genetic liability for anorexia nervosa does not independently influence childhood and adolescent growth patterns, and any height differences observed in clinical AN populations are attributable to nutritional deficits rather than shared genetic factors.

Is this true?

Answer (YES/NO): YES